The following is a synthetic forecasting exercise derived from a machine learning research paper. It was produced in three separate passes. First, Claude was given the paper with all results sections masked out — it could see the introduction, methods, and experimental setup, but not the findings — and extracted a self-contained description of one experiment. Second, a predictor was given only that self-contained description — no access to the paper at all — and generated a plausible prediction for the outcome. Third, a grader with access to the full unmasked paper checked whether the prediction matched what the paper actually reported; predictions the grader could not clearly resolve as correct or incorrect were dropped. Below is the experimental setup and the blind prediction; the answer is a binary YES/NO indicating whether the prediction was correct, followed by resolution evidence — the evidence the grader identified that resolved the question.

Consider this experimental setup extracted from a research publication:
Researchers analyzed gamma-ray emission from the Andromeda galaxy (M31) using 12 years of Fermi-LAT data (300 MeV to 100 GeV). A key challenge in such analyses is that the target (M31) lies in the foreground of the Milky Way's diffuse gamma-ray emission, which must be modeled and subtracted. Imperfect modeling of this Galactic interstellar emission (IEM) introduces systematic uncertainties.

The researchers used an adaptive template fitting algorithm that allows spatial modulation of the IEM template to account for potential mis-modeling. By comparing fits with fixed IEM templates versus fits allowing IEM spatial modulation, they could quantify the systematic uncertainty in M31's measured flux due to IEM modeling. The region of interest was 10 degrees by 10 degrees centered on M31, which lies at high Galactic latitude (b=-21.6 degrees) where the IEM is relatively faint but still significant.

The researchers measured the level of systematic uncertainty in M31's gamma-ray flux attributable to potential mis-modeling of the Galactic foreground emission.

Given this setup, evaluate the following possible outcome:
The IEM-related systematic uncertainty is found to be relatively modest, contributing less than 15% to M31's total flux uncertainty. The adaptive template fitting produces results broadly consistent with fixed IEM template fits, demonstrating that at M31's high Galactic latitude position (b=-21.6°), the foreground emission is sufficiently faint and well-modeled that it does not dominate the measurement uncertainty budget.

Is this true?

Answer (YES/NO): YES